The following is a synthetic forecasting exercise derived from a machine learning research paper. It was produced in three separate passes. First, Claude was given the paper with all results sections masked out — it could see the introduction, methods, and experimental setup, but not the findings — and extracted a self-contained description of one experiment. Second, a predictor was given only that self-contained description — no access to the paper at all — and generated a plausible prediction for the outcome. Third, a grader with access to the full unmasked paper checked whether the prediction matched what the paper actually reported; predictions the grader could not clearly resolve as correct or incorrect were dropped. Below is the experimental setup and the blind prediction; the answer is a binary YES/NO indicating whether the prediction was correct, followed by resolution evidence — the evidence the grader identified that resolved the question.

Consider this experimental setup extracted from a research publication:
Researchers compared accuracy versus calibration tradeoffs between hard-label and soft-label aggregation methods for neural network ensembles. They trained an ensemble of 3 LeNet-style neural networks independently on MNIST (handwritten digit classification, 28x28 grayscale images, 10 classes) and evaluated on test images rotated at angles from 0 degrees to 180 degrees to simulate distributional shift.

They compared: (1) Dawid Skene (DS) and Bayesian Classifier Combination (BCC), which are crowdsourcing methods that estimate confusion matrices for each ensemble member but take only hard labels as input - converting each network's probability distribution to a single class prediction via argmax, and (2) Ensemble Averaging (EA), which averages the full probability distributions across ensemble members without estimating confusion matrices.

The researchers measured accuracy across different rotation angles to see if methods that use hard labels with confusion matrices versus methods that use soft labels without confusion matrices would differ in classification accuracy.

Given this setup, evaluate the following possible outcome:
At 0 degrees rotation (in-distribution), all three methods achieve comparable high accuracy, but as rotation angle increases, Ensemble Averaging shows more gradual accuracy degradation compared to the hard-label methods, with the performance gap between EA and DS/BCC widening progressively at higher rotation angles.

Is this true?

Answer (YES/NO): NO